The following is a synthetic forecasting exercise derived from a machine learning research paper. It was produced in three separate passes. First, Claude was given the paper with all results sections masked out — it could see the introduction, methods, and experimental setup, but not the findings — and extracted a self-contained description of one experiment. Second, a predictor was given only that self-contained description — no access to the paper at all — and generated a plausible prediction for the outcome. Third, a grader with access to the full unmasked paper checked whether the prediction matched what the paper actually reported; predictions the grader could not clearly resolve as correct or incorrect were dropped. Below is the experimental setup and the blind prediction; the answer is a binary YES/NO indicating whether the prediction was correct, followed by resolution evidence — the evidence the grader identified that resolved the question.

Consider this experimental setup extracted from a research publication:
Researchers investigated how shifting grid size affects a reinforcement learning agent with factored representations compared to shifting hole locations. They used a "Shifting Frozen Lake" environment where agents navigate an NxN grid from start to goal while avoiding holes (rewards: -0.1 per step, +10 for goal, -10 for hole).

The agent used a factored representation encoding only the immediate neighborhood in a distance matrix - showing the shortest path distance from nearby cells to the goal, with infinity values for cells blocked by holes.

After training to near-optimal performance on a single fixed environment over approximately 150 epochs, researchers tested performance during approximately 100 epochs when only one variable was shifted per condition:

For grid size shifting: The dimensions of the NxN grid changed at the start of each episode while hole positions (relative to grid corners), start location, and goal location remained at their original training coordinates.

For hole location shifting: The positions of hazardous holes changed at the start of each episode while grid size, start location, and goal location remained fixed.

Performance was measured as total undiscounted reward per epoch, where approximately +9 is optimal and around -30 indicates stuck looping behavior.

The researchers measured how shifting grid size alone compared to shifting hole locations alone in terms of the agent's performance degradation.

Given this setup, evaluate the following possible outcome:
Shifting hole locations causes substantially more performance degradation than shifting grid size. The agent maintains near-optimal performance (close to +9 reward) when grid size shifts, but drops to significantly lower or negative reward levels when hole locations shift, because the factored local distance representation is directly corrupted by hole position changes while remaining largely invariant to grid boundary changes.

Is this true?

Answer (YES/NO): YES